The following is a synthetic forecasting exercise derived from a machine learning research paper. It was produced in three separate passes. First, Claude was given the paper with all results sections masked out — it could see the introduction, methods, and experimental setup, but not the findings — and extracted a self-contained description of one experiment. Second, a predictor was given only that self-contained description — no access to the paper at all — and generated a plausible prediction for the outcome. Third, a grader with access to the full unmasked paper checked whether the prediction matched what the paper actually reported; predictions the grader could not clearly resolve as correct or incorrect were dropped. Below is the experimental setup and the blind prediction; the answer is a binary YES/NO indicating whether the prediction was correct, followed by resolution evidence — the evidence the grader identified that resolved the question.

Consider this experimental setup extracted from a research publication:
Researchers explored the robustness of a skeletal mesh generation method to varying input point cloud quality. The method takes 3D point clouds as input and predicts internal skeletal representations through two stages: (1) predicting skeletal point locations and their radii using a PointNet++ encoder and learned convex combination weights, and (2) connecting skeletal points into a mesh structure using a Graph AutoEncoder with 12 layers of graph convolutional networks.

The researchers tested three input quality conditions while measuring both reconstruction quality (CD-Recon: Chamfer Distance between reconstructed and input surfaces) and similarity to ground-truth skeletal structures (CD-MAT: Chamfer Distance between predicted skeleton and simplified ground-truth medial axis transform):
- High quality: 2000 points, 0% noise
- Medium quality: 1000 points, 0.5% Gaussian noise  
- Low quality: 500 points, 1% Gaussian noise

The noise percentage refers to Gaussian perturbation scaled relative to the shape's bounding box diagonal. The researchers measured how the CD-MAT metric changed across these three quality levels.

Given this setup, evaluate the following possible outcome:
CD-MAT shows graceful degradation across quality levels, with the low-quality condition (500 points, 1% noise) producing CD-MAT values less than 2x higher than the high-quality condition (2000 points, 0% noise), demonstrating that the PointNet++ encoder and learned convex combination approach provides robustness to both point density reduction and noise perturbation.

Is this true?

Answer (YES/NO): YES